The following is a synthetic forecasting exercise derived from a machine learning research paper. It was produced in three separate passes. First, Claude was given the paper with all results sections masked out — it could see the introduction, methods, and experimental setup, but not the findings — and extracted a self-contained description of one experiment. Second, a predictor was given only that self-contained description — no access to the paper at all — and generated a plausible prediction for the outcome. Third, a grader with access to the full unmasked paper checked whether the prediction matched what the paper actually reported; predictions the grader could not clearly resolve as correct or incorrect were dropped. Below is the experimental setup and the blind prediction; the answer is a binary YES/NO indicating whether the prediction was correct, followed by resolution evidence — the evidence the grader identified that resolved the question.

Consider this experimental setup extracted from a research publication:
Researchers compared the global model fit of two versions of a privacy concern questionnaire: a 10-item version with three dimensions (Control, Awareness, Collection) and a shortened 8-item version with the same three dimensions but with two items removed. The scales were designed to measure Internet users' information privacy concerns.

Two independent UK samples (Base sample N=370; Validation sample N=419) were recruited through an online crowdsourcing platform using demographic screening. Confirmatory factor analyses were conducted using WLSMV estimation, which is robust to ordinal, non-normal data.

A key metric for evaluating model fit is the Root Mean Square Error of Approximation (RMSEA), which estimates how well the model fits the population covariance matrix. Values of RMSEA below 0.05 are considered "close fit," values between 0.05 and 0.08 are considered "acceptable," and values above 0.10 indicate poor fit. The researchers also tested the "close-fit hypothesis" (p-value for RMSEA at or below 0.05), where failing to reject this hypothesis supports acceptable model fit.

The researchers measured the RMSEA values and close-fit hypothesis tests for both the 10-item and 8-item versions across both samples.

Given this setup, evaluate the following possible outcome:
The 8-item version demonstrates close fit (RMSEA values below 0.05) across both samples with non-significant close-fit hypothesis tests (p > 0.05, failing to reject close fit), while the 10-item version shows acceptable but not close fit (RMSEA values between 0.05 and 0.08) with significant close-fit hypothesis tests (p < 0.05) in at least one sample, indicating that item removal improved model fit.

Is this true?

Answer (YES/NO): NO